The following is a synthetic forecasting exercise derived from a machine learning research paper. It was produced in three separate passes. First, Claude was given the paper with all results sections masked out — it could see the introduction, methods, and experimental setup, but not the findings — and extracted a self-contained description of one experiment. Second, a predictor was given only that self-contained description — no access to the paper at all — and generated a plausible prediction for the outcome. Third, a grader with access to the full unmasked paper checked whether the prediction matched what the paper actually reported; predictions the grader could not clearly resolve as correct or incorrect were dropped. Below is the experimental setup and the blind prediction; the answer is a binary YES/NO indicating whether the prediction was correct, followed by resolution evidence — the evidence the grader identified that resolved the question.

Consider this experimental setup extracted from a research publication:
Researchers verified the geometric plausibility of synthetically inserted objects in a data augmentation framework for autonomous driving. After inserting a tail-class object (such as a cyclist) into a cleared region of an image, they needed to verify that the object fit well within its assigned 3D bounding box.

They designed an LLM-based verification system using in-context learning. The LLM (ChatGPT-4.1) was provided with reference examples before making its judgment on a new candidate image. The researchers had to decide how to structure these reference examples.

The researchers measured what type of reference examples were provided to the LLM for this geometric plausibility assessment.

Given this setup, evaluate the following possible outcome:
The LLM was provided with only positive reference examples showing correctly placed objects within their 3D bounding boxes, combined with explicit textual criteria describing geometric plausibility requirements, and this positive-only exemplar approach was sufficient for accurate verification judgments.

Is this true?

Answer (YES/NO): NO